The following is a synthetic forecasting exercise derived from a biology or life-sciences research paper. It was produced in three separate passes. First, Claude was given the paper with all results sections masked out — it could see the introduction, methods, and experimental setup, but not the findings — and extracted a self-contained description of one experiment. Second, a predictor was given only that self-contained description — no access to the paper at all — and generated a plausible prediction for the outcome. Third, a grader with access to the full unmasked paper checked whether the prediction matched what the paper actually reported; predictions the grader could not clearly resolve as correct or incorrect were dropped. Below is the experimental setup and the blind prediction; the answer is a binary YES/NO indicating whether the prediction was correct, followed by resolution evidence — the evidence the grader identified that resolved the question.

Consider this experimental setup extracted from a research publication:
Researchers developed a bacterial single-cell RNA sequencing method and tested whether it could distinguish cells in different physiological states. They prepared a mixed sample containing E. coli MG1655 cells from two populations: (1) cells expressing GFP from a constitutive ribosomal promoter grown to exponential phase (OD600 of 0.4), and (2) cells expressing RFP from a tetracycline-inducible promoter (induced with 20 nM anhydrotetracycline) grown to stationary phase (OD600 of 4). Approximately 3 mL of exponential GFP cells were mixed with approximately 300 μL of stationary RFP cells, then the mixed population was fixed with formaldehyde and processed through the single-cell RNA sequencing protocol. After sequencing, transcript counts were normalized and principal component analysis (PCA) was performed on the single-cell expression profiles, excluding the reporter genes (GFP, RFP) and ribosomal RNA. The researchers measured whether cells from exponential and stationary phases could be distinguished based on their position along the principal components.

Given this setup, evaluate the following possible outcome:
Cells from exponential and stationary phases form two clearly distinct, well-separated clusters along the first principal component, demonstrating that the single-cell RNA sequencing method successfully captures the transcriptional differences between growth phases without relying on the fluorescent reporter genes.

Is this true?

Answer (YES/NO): YES